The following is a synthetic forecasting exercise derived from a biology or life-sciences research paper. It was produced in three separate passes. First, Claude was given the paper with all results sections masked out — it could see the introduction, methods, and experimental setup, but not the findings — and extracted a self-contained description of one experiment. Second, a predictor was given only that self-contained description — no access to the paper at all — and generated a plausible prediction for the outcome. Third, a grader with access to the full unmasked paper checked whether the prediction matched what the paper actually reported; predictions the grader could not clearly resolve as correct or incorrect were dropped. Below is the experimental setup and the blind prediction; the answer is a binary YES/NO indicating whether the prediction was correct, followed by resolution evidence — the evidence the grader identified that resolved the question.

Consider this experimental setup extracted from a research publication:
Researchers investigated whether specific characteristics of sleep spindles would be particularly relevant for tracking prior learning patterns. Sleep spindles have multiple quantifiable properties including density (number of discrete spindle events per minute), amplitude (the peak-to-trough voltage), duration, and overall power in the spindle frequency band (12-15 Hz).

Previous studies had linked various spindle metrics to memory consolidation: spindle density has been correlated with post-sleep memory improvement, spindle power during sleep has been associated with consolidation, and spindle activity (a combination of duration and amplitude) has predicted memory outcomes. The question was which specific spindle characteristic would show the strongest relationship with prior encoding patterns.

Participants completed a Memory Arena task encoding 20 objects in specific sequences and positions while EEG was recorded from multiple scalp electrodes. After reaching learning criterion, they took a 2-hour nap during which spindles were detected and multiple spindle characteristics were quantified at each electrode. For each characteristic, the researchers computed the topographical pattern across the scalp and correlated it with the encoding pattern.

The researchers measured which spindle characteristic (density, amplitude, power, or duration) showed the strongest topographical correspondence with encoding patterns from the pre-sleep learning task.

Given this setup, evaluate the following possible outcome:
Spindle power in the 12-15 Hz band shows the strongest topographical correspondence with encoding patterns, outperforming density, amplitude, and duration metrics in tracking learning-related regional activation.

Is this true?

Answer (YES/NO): NO